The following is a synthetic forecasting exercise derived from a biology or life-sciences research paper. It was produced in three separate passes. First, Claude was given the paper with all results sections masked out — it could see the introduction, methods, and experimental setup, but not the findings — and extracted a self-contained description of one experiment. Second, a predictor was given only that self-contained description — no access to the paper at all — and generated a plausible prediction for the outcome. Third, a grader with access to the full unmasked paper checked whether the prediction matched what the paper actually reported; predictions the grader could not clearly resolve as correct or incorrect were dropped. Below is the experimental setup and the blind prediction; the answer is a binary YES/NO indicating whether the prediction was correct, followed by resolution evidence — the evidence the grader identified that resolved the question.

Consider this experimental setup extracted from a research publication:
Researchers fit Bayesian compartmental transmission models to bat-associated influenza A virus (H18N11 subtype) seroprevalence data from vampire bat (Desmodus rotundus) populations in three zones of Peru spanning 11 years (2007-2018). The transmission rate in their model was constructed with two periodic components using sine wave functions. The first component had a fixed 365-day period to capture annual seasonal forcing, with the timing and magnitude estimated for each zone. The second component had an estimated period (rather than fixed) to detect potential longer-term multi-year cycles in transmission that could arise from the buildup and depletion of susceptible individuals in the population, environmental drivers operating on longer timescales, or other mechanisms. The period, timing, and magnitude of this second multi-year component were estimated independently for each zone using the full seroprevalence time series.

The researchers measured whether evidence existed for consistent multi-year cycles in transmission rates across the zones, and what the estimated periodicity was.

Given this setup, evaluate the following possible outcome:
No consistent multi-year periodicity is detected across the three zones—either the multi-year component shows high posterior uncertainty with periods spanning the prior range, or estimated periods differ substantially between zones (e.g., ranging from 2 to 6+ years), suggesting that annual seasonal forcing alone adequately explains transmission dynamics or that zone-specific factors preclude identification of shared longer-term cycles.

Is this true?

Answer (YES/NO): NO